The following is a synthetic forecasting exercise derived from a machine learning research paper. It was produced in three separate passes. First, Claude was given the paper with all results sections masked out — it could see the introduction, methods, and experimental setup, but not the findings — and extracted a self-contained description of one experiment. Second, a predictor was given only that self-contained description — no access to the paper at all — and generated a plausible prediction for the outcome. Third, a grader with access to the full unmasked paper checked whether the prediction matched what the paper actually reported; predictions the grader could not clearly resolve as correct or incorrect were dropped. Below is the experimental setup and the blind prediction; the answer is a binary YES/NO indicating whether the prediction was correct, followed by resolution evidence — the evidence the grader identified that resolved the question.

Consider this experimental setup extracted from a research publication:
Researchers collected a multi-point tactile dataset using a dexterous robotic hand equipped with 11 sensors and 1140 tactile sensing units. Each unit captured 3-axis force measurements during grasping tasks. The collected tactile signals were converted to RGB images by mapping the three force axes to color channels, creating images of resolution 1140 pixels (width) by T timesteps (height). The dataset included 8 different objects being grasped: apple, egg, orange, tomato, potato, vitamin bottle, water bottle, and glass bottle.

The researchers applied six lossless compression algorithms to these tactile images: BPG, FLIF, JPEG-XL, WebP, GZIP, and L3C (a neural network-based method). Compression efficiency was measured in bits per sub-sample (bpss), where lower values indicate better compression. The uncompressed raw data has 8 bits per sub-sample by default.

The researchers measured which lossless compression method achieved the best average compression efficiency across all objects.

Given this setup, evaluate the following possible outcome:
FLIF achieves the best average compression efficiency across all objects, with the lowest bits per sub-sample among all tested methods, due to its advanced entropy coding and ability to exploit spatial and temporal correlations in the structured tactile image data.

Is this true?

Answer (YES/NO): NO